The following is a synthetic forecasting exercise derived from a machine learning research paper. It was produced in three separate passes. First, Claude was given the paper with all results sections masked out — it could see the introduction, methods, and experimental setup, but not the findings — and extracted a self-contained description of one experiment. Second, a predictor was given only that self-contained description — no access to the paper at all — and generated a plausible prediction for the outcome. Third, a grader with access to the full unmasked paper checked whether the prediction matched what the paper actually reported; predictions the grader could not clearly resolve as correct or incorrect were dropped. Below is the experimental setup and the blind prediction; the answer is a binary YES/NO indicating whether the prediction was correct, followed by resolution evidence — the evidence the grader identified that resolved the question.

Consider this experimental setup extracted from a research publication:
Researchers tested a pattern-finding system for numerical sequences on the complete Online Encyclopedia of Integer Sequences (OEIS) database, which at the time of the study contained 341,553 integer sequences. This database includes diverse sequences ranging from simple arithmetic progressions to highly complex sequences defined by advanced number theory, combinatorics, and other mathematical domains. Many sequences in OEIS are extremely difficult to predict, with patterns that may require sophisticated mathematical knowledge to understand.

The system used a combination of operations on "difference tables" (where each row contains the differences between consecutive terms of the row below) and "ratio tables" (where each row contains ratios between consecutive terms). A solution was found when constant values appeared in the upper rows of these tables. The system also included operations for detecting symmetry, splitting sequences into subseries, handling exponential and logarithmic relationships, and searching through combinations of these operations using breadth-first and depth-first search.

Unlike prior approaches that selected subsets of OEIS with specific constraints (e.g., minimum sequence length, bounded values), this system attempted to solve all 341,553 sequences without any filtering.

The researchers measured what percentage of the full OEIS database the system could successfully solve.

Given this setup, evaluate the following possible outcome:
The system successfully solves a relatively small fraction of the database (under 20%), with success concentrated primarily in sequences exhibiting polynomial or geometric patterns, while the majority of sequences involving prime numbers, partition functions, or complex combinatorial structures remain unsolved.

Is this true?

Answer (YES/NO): NO